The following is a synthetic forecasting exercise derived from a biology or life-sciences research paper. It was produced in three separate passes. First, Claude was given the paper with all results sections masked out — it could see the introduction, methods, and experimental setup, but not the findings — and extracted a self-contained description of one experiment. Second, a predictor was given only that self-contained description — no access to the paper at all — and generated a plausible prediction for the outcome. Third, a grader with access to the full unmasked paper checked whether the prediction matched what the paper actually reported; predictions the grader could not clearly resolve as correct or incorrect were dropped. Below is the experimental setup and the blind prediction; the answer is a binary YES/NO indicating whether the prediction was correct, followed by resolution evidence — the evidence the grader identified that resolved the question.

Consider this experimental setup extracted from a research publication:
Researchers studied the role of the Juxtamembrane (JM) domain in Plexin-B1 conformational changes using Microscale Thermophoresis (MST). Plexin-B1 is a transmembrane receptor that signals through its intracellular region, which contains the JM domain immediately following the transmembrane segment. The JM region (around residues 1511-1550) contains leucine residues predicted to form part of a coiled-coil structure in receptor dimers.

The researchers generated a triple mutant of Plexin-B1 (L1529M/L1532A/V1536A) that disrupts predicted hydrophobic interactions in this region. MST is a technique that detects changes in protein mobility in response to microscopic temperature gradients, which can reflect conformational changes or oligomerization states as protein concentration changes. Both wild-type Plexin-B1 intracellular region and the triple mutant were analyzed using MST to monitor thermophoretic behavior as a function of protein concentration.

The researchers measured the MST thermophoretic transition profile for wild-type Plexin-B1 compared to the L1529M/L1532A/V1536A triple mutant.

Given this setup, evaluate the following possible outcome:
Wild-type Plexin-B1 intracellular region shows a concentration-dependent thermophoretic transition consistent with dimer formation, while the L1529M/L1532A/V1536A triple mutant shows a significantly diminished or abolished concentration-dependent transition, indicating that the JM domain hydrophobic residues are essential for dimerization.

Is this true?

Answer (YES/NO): YES